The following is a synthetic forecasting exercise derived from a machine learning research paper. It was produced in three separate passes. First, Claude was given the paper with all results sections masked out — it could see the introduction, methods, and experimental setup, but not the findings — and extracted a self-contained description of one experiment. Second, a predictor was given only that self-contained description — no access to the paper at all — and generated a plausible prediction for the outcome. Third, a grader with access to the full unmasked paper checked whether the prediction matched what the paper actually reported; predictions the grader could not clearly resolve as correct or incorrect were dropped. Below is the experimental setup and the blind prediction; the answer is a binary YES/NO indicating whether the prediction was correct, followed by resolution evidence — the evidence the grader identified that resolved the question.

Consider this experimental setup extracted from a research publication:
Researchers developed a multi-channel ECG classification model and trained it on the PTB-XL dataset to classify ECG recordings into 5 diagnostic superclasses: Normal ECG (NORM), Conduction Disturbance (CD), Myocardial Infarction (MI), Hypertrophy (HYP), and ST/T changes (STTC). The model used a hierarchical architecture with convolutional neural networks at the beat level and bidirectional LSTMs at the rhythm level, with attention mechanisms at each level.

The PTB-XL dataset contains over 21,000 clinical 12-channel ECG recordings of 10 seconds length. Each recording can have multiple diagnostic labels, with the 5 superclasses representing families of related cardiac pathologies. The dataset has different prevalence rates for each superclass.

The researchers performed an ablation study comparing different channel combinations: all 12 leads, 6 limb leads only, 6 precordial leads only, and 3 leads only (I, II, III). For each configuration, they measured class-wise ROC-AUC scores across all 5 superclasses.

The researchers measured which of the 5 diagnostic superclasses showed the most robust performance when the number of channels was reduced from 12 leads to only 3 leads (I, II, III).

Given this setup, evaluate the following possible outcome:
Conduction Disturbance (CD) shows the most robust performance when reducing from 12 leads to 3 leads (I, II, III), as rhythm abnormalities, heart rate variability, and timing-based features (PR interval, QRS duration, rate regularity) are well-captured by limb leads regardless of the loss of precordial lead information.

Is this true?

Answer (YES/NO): NO